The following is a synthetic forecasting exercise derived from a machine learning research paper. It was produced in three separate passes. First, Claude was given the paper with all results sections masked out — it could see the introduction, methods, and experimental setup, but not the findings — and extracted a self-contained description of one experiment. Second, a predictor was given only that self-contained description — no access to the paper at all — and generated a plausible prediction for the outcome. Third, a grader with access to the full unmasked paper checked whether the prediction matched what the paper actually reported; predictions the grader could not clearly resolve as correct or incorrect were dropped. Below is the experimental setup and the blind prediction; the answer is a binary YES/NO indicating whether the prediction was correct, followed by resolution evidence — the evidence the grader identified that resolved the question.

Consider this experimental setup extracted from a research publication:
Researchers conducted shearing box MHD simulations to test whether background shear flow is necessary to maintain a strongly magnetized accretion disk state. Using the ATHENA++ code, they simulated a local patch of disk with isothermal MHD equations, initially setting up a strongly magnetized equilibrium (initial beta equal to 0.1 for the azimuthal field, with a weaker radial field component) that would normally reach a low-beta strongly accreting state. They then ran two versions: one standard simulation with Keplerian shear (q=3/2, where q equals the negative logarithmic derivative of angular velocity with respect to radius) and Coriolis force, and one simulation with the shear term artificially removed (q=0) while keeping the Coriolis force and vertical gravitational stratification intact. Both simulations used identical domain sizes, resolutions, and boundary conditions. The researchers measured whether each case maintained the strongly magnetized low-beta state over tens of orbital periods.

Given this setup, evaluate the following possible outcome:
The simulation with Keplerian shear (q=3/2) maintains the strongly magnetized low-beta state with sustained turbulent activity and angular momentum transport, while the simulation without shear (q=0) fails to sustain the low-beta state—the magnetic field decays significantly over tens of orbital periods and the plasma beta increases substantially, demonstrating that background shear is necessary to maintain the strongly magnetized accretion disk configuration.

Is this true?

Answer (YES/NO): YES